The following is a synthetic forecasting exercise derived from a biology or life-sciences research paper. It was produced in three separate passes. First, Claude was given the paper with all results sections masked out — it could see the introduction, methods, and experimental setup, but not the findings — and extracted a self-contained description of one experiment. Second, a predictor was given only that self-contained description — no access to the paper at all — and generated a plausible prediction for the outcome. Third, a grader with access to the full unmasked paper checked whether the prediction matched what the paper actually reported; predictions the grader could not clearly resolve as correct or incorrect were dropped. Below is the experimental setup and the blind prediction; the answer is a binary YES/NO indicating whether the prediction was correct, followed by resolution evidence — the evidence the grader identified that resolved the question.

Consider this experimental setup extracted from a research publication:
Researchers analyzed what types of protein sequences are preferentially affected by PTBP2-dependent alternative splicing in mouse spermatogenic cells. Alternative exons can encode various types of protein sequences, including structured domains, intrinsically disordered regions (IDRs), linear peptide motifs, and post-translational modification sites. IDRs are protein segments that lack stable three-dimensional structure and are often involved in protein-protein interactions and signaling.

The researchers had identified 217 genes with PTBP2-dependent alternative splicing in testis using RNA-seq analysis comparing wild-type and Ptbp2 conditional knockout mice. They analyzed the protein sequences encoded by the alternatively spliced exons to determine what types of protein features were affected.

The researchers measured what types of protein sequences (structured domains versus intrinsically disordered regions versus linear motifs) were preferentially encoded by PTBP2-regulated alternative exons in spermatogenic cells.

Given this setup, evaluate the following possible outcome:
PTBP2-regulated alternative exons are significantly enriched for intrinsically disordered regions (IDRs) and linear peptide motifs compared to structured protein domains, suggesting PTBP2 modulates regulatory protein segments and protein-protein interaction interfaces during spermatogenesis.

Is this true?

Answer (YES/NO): NO